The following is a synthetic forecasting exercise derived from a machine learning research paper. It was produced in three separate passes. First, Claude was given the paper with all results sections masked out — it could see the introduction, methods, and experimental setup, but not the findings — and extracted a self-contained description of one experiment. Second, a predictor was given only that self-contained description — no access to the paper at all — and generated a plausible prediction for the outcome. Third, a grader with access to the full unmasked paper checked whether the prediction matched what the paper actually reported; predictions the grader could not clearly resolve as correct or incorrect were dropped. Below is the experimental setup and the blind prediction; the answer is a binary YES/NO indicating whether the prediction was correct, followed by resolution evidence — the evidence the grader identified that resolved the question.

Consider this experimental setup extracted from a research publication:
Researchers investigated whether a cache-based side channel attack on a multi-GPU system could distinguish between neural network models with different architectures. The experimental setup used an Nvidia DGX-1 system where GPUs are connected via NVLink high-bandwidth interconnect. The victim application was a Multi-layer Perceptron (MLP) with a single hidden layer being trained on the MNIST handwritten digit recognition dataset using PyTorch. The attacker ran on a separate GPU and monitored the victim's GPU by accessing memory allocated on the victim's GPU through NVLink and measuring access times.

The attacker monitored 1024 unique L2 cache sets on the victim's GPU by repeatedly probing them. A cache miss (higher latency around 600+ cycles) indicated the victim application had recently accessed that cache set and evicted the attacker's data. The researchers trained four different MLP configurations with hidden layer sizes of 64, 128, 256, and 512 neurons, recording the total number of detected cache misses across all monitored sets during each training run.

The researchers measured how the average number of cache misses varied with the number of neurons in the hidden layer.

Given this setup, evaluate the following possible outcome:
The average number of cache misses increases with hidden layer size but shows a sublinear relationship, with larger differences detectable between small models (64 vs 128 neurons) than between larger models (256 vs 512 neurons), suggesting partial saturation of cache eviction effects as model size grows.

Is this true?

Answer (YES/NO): NO